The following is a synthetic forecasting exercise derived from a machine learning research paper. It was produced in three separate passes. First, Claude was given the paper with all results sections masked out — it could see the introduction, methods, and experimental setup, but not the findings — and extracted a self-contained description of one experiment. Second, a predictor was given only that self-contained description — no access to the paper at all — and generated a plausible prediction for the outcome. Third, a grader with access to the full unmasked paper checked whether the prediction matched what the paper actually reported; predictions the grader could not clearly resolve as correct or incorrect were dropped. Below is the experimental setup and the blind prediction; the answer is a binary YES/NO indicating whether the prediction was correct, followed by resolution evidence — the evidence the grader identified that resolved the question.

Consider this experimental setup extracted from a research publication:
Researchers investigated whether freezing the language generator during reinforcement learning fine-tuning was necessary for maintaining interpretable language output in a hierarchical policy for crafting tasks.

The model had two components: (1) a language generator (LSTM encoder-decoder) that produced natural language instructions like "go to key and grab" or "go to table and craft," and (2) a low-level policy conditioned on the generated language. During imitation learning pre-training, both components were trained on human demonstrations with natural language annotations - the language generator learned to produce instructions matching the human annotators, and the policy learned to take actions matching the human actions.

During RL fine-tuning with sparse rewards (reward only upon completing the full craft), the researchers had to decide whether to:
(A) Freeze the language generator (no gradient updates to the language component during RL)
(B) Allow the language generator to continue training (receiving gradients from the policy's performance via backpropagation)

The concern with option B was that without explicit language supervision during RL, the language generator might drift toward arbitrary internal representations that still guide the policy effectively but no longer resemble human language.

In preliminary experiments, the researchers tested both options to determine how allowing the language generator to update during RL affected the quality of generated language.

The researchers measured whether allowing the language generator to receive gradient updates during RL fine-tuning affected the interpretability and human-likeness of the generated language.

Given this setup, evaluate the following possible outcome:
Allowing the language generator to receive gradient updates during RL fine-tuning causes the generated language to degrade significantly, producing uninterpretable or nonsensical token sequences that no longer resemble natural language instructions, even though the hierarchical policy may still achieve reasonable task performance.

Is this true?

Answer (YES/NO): YES